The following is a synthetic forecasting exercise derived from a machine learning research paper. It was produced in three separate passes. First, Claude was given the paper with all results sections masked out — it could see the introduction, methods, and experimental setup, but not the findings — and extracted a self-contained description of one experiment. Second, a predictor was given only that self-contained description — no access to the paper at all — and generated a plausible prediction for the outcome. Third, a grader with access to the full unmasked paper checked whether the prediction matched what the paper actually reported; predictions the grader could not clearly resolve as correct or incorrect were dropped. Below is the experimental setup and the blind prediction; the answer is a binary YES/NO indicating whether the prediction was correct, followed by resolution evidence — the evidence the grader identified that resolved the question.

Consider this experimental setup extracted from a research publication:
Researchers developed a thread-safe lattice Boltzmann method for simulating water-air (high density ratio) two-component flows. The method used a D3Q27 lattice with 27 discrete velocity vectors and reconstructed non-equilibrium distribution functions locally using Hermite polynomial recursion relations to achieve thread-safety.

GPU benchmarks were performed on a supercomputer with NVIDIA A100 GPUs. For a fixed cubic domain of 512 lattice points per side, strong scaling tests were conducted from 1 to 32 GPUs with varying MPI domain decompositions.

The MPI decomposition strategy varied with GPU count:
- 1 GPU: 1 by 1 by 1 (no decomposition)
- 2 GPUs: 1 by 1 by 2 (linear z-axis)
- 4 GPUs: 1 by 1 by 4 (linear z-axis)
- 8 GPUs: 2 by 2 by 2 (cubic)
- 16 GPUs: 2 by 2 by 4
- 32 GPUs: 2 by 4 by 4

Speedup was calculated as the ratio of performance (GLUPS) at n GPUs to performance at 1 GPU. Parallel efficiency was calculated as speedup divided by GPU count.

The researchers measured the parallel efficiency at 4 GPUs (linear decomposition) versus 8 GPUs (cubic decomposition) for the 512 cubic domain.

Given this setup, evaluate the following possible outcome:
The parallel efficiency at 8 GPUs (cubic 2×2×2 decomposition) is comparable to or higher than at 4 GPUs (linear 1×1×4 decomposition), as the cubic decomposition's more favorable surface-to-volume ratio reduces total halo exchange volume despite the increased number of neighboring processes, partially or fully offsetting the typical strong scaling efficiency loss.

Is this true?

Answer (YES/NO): NO